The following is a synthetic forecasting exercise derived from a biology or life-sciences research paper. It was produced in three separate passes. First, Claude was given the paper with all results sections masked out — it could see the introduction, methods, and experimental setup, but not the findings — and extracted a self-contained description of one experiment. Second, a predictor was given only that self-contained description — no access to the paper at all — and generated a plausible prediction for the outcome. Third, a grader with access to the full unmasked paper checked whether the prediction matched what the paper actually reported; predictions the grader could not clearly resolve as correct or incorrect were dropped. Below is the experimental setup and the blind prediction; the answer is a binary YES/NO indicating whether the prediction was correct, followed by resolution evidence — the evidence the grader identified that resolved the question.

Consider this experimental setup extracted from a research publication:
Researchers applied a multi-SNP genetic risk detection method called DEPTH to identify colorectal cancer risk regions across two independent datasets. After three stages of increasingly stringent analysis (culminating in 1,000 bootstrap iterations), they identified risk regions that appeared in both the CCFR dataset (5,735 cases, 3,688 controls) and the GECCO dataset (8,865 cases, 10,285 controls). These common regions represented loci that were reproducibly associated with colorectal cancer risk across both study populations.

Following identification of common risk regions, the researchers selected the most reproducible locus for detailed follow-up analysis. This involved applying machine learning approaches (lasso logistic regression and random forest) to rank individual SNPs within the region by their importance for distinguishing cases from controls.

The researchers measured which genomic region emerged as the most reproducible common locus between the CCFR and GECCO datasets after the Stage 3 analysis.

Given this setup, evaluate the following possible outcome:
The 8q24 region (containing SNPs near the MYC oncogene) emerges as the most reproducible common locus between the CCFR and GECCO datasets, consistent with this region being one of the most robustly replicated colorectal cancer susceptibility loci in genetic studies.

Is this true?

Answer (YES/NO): NO